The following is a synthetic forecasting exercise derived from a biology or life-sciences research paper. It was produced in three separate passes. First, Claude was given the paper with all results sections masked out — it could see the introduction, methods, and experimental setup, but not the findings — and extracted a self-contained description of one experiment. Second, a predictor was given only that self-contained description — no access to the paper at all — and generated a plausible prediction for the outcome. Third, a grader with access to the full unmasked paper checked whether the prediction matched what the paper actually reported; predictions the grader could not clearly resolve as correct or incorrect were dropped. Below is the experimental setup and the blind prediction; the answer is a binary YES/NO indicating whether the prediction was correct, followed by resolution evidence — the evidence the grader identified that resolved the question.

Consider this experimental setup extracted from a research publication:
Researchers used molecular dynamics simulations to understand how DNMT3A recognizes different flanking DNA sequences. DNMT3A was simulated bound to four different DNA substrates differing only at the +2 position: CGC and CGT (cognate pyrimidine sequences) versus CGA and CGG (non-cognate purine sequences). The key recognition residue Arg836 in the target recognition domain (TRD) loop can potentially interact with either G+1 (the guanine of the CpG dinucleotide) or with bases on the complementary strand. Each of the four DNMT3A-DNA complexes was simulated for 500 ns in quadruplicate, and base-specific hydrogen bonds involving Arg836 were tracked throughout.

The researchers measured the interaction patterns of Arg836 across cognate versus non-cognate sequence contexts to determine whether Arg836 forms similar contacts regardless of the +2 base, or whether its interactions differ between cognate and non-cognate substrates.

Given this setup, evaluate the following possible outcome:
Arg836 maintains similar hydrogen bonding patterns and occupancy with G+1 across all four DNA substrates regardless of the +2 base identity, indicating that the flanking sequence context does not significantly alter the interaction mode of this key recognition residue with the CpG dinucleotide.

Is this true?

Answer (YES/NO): NO